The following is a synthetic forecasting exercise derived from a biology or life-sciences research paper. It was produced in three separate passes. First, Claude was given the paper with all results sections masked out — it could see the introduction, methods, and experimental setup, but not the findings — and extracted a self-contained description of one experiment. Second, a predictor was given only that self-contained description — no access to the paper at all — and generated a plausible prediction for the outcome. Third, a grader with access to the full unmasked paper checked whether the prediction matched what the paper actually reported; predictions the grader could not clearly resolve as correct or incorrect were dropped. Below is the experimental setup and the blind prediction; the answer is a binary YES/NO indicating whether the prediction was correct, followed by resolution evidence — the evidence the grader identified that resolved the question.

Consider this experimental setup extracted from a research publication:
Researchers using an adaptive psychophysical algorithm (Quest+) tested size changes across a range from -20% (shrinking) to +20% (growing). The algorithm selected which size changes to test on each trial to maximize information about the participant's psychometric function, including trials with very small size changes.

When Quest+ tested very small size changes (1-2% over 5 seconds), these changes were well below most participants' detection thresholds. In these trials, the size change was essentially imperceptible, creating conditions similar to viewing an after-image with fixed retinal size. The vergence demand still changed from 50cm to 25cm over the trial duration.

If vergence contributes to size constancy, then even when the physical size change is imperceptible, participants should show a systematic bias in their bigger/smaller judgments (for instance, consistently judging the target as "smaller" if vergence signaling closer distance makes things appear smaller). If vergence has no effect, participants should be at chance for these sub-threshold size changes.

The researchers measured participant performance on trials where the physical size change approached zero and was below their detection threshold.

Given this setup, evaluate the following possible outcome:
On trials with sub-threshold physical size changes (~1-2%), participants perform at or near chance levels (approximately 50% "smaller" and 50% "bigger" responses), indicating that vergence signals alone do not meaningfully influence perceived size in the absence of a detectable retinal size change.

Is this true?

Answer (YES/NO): YES